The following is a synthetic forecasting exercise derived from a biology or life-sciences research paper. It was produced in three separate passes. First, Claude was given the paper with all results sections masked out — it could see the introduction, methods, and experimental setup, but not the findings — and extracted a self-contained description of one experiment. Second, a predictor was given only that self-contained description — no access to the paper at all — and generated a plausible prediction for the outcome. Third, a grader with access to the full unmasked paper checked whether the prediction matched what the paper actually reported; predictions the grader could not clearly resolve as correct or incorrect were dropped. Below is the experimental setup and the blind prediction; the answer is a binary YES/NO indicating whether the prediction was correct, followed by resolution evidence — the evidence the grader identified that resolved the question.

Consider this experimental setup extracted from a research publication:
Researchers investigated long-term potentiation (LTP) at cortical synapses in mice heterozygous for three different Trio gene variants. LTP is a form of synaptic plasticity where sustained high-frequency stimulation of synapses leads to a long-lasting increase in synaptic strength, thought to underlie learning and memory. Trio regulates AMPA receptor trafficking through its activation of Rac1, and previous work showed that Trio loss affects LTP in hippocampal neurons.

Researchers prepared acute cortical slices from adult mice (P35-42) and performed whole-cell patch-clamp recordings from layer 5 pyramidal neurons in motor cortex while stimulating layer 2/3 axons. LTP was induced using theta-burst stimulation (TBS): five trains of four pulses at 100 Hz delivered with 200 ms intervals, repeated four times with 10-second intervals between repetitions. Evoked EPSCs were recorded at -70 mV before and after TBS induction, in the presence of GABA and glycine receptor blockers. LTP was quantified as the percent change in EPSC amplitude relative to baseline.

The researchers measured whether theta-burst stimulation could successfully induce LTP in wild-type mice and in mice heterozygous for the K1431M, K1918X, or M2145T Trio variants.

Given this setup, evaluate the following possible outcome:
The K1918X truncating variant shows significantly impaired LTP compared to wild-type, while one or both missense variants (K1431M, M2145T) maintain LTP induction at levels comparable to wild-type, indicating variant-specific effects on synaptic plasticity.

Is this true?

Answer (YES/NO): NO